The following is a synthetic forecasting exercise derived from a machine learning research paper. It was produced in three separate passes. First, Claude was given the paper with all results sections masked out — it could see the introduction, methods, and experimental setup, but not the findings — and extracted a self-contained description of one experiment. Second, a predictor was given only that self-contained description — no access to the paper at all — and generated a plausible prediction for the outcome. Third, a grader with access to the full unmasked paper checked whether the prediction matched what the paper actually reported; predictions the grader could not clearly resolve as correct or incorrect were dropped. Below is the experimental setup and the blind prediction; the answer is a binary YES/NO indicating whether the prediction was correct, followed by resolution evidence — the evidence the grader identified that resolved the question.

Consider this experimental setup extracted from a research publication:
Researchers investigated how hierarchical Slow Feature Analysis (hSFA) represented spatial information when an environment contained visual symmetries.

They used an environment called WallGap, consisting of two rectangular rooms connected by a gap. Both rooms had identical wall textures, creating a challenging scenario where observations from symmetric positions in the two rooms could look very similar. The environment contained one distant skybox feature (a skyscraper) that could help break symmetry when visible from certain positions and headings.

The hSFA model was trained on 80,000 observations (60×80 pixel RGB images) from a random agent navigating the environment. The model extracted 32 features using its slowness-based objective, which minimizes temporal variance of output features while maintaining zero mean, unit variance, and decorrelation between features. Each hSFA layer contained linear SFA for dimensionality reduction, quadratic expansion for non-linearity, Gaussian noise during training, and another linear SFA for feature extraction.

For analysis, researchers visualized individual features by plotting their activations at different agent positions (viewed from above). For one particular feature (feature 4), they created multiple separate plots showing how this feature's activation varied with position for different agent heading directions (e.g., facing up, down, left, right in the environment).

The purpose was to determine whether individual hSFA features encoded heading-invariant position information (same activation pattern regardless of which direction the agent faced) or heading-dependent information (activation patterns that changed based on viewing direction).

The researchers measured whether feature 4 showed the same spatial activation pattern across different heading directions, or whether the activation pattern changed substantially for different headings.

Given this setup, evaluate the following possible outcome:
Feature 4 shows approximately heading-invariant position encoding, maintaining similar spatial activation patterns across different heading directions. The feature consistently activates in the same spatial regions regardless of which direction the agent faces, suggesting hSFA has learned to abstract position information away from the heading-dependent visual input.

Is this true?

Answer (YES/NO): NO